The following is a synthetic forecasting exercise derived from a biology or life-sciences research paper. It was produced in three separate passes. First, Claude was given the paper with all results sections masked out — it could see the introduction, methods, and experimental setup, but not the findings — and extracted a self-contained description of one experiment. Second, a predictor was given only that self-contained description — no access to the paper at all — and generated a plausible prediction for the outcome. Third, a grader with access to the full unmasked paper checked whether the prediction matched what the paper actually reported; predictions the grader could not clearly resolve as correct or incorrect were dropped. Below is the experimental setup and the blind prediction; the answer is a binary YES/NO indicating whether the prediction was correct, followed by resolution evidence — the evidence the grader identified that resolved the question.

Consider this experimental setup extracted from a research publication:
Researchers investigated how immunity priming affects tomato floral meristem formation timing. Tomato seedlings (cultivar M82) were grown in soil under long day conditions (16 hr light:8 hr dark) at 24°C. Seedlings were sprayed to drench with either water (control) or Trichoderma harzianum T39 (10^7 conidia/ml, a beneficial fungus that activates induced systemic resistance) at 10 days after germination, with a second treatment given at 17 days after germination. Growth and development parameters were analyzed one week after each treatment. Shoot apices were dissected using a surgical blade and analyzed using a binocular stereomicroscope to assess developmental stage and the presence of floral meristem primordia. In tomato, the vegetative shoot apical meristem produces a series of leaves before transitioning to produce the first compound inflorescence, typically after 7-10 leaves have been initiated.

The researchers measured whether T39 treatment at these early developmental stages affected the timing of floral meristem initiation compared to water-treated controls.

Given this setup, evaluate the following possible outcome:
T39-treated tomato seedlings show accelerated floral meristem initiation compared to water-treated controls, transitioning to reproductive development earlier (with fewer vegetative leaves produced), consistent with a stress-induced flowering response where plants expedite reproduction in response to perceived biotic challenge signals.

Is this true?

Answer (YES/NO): NO